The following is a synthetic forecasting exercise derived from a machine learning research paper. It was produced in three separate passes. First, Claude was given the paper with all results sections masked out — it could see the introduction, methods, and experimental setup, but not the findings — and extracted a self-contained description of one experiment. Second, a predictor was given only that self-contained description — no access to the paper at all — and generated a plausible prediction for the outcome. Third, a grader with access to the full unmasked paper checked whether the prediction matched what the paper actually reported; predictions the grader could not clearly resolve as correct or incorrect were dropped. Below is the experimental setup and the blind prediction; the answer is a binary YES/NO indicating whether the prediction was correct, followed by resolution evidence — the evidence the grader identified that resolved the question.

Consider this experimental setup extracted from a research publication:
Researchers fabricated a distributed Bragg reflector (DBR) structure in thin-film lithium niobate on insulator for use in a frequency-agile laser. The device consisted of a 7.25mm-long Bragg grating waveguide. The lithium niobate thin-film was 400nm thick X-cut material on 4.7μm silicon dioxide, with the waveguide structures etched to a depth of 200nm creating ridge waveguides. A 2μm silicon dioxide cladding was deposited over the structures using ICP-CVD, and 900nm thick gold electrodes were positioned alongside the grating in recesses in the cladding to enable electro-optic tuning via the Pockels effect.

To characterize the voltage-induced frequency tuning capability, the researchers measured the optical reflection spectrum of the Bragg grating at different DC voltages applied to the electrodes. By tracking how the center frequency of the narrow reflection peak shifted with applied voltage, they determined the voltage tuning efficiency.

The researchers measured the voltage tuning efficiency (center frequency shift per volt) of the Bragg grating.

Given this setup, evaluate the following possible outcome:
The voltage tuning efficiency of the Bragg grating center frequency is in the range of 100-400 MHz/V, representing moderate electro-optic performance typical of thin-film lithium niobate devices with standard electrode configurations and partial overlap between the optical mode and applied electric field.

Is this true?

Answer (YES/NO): NO